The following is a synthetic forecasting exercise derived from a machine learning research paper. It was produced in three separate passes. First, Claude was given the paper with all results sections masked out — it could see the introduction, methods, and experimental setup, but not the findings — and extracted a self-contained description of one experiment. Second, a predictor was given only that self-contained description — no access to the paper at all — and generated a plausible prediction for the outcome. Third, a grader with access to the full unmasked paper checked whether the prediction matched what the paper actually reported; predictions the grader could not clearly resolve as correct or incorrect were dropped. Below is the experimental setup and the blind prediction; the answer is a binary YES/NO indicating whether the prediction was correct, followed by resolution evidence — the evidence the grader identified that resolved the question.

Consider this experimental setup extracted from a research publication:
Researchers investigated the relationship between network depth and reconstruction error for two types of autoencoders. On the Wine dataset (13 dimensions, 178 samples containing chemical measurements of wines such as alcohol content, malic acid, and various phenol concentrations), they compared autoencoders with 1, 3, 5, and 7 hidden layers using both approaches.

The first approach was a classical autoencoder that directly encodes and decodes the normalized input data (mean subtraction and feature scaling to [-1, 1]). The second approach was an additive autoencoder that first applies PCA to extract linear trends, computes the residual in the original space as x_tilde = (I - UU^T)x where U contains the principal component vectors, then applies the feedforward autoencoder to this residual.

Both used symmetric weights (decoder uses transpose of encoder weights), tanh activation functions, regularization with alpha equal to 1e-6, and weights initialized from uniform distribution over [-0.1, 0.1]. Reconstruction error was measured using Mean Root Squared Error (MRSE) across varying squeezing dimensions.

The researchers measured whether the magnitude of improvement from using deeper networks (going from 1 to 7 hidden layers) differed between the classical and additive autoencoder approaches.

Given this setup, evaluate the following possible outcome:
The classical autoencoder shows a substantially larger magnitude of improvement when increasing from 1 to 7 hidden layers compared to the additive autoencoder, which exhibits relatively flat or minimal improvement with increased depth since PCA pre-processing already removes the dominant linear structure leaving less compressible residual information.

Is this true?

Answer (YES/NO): YES